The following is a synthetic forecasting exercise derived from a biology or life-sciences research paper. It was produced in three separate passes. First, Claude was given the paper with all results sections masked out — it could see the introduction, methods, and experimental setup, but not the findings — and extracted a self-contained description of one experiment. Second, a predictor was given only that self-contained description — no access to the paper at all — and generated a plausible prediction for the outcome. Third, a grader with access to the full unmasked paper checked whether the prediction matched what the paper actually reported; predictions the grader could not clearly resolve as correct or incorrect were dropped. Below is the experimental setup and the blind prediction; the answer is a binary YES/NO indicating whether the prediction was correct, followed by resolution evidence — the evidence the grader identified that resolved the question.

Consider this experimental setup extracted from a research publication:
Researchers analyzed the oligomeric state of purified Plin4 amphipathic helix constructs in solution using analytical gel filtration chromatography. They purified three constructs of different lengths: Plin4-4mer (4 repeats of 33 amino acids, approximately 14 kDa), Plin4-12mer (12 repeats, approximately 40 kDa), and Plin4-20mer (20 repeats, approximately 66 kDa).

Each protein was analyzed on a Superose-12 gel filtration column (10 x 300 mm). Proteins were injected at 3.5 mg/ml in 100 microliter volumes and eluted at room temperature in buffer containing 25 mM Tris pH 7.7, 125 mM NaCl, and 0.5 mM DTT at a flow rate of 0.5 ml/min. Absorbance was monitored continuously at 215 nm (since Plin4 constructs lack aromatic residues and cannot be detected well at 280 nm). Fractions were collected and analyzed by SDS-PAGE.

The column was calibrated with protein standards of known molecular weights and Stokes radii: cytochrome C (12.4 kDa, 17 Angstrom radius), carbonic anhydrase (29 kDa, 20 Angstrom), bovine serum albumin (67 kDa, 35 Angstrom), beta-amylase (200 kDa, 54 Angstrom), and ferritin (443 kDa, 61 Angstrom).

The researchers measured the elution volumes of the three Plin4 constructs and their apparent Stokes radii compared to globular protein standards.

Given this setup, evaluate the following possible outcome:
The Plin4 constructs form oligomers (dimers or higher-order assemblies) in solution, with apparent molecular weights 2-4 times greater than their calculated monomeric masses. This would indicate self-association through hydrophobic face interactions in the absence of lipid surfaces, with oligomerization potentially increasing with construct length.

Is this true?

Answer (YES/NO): NO